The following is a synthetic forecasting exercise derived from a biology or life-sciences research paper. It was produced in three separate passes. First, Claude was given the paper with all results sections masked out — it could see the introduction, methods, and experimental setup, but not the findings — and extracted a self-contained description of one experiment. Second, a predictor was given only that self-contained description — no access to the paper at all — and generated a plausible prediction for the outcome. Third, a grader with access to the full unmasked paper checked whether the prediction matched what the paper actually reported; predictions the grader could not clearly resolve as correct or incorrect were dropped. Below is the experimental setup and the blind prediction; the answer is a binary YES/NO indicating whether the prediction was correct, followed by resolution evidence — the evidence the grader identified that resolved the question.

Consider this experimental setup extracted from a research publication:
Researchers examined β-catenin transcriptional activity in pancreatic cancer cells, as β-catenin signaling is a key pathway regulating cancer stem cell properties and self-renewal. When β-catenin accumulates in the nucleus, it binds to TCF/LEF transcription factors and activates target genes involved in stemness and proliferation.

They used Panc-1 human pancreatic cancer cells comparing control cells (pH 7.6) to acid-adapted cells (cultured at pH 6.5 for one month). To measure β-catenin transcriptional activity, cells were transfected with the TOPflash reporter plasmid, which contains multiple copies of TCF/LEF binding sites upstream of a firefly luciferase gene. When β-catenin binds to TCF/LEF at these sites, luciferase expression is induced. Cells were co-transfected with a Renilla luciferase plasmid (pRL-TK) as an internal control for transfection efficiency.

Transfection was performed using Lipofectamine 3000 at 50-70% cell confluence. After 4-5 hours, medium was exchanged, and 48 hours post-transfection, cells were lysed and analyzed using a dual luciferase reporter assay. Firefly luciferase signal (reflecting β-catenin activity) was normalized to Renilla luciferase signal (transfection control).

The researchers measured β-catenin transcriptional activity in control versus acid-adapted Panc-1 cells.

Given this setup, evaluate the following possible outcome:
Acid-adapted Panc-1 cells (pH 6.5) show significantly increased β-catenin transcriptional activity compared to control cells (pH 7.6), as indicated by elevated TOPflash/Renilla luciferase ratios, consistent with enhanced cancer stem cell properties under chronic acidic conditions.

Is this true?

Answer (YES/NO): YES